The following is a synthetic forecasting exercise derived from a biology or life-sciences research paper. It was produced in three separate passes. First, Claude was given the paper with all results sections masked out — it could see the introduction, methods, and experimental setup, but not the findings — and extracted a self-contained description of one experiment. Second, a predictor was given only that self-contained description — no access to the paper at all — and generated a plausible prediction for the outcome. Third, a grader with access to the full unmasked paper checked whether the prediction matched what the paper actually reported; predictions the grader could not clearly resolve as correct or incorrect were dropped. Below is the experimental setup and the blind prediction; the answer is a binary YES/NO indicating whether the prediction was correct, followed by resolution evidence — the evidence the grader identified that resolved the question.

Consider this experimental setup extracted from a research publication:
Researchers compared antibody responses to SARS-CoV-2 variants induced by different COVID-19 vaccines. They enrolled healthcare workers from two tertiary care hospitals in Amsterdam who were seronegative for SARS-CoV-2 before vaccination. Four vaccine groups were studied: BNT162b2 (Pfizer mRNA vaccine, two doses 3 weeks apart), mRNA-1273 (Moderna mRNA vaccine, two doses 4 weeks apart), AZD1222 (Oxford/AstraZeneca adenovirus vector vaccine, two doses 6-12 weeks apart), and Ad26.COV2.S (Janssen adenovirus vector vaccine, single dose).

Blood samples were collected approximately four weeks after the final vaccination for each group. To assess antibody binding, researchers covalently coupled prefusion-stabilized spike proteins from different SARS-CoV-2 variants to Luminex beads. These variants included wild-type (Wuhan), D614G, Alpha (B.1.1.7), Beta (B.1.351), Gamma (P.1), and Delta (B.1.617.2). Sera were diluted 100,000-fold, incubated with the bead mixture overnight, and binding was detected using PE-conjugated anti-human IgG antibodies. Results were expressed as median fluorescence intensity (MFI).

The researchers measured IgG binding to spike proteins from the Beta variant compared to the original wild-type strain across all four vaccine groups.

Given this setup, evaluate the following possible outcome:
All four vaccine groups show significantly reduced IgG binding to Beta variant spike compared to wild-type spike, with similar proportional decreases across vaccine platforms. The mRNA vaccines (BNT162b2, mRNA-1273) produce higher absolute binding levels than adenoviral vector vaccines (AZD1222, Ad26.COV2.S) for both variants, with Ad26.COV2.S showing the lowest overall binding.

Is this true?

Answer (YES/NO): NO